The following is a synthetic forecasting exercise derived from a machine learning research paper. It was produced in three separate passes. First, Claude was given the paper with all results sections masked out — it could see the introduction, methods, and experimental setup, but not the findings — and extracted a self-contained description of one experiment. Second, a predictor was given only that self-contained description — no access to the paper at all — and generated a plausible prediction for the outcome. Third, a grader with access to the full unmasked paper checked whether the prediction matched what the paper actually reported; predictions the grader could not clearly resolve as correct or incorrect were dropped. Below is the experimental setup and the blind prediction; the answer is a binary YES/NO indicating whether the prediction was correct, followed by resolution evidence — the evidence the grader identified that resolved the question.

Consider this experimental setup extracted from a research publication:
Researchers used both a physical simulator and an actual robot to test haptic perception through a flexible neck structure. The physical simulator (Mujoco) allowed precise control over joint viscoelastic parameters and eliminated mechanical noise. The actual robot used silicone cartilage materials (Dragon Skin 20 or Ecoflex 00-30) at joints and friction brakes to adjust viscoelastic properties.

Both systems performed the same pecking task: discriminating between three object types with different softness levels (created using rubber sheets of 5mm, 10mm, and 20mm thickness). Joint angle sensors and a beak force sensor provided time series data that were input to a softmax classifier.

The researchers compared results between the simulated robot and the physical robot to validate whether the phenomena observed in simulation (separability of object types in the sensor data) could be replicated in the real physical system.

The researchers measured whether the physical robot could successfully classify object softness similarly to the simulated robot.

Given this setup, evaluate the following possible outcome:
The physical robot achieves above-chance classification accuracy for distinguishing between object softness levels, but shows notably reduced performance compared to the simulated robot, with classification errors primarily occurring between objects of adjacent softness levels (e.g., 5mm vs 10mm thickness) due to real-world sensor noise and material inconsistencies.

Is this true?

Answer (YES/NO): NO